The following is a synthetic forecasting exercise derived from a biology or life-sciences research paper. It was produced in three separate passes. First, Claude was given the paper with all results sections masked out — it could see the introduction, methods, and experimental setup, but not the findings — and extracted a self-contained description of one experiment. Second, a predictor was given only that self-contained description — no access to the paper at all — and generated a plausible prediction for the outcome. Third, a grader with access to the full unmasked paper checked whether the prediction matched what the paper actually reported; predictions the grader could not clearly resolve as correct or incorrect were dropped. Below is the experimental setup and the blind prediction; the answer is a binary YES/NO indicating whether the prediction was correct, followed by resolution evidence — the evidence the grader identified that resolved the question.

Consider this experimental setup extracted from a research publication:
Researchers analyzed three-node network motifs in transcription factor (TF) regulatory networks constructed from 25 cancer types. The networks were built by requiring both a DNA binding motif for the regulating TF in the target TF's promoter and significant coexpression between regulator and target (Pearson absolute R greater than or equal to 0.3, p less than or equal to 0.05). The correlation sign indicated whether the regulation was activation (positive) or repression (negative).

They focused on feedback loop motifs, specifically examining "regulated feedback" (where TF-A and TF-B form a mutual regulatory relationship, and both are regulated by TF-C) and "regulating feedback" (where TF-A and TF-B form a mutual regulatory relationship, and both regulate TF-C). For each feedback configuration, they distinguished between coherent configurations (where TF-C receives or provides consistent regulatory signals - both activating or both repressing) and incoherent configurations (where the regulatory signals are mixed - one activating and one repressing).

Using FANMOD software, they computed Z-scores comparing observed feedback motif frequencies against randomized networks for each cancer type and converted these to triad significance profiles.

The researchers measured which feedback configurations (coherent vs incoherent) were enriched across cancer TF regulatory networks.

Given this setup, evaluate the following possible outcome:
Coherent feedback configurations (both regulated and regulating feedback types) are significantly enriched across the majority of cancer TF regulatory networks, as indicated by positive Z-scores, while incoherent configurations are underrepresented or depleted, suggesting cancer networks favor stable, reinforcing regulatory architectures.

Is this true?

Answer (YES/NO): YES